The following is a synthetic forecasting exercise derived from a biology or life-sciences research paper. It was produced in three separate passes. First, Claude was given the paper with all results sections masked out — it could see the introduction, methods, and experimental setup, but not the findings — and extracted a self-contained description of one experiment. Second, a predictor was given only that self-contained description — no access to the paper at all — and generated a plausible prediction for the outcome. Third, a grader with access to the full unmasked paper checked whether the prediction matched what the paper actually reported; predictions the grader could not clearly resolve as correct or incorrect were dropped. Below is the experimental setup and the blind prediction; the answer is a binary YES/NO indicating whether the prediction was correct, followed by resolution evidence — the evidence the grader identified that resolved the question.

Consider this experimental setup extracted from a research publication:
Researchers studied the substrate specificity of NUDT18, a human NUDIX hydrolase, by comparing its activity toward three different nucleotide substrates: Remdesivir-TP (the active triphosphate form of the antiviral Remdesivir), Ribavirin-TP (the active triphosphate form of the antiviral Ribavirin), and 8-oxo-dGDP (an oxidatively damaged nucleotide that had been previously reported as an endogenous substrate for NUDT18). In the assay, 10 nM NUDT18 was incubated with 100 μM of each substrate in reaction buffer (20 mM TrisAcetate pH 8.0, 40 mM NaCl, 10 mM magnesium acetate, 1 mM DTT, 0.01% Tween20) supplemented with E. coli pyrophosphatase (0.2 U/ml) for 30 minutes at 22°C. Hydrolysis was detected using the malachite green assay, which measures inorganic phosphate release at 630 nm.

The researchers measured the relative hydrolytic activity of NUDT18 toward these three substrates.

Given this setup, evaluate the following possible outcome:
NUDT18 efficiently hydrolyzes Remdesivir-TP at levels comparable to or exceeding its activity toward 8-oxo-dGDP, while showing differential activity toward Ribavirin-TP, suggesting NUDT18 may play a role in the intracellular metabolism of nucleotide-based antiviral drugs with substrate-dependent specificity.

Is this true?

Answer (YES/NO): NO